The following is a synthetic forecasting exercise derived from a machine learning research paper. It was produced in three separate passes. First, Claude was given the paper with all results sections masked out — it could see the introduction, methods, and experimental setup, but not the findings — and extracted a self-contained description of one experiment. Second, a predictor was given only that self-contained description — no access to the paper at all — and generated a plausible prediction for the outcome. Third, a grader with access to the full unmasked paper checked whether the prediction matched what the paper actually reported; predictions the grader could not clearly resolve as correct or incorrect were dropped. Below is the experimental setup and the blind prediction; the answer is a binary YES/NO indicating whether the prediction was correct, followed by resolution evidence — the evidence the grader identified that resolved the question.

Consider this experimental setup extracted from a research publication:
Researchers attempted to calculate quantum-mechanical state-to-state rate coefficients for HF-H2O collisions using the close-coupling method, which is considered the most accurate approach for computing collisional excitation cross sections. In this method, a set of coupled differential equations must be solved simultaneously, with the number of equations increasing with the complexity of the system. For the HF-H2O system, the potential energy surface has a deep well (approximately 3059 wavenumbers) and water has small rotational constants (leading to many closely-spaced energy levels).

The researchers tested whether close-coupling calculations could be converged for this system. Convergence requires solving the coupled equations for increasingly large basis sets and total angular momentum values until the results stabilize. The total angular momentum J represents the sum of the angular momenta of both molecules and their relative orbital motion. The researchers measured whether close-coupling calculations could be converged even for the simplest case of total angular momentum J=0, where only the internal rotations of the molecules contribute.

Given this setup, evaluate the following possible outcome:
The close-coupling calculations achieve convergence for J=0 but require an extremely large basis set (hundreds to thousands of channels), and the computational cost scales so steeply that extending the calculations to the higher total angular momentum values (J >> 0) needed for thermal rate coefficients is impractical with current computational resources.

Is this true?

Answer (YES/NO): NO